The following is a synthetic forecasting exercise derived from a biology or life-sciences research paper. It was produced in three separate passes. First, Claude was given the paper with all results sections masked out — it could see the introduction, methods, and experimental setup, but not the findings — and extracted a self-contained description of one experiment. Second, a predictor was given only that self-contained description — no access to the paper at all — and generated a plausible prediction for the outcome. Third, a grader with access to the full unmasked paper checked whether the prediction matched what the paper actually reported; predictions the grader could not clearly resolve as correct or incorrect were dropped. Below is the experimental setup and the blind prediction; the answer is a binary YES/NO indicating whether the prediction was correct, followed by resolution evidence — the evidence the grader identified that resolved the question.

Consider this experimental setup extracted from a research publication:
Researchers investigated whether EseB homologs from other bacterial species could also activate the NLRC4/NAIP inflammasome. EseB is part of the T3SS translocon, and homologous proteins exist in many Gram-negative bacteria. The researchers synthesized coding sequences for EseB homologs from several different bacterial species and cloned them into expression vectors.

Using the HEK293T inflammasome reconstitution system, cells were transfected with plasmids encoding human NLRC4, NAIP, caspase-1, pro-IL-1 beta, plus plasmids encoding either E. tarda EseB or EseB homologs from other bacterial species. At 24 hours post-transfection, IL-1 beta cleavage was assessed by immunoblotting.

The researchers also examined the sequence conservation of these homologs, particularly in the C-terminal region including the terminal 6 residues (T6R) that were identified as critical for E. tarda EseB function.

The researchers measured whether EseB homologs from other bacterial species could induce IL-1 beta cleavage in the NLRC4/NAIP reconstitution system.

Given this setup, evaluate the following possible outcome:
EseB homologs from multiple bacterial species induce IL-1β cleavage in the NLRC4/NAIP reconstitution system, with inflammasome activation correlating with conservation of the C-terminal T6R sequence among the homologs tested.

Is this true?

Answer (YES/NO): YES